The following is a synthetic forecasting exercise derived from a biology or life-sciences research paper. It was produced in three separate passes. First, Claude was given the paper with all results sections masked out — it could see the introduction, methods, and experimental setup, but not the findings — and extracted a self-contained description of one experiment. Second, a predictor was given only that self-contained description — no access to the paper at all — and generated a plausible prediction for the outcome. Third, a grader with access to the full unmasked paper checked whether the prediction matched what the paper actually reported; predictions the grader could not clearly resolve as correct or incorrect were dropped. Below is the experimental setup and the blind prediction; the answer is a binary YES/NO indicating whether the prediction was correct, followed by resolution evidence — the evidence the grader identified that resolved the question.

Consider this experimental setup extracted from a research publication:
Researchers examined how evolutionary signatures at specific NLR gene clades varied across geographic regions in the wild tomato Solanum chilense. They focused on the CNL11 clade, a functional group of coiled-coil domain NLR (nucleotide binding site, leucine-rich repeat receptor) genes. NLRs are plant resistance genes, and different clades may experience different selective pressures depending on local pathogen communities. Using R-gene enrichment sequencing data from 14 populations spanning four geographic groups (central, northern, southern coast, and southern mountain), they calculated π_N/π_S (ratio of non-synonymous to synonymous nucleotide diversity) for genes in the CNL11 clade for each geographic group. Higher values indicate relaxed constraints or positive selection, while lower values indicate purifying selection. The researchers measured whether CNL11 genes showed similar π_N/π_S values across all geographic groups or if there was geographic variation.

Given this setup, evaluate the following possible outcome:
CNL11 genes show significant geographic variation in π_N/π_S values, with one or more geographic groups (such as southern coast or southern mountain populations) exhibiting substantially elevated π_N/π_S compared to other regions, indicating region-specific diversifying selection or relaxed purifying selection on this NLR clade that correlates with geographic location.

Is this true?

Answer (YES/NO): YES